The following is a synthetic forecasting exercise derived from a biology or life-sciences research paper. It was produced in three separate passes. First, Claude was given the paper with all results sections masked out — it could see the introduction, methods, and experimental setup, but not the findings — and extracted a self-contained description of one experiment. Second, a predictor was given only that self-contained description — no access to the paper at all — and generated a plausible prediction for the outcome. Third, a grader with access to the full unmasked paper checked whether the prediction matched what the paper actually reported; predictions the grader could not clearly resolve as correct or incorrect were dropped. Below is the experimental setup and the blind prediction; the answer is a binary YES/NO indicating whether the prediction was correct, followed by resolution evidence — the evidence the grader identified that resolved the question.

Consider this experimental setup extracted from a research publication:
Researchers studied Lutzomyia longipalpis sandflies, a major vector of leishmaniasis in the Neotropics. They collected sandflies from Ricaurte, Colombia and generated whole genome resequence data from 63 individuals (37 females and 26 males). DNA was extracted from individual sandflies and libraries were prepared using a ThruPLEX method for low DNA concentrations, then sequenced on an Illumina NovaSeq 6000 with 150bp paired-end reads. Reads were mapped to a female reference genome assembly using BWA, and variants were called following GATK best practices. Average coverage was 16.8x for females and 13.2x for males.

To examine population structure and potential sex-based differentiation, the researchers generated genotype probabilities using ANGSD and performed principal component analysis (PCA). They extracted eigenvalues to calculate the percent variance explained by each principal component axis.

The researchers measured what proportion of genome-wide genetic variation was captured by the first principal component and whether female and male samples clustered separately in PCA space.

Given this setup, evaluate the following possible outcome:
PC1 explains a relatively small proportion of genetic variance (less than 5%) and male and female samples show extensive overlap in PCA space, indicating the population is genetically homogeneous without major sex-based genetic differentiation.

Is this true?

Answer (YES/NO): NO